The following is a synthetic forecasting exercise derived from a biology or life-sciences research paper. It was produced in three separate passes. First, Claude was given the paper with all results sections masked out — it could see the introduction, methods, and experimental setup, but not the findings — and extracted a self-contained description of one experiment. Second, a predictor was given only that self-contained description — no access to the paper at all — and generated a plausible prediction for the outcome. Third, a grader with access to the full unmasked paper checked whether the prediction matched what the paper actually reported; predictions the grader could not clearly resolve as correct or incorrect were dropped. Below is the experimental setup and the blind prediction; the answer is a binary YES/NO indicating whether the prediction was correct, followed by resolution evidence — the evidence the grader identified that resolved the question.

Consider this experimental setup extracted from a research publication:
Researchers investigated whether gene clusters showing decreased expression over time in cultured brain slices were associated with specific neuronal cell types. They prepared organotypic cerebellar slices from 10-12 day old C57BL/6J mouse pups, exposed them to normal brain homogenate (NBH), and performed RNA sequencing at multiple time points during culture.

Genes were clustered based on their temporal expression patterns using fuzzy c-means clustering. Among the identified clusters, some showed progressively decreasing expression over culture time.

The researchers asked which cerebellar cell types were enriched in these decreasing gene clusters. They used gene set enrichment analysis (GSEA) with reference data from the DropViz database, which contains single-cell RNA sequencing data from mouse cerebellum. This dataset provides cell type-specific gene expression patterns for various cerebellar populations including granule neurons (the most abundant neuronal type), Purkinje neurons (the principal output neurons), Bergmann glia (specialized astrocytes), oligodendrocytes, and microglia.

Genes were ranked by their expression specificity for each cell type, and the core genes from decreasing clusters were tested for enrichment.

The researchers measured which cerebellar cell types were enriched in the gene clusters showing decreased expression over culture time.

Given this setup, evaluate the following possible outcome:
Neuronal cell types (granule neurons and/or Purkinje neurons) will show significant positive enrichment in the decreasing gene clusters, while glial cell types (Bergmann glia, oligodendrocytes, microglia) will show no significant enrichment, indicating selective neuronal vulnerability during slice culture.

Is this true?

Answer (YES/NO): YES